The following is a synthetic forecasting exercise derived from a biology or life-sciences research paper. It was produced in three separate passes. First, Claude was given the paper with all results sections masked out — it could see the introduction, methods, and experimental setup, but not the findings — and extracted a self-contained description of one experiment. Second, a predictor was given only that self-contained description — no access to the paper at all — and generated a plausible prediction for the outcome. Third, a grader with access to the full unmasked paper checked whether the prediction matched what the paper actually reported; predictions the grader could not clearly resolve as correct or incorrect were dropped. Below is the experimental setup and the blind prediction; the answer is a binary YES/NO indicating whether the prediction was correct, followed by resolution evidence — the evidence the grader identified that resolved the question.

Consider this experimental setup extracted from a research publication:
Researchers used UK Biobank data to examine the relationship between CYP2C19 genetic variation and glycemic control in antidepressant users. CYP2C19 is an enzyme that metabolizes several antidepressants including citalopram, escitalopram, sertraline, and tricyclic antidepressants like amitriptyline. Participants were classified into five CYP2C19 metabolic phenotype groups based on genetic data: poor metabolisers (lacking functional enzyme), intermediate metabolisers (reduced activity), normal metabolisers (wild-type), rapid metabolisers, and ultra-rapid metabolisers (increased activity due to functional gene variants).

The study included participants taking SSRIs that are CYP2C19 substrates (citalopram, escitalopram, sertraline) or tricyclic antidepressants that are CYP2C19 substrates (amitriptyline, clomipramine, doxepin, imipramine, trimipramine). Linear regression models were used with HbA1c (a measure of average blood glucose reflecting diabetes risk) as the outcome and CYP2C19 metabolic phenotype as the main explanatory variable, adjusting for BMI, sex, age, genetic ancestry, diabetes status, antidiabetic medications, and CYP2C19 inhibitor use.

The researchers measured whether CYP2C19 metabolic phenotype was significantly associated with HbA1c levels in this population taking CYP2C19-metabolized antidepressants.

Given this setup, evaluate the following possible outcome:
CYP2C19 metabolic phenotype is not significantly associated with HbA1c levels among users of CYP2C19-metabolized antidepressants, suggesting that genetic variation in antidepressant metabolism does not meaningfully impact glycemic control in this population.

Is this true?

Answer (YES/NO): YES